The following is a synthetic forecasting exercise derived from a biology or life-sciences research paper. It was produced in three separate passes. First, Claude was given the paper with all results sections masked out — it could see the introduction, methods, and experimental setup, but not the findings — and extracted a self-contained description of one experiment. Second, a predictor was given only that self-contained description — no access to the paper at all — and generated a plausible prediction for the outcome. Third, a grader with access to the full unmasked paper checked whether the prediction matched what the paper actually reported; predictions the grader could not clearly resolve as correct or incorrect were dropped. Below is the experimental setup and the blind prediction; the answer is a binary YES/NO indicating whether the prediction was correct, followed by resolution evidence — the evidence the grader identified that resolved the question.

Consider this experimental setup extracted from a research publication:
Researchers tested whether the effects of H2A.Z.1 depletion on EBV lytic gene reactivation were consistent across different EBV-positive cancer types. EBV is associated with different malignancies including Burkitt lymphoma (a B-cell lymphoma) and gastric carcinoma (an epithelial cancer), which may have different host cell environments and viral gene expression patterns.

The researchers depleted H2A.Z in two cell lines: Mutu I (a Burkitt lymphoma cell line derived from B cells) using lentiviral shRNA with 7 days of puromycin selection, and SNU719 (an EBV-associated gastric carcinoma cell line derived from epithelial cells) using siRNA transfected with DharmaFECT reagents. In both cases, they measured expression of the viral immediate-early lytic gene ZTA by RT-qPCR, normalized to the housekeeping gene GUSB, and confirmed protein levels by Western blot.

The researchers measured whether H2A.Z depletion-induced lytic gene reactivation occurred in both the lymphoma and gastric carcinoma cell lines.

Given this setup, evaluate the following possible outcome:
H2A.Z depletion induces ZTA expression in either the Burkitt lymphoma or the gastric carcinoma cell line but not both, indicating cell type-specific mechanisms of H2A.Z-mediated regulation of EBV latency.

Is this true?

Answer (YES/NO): NO